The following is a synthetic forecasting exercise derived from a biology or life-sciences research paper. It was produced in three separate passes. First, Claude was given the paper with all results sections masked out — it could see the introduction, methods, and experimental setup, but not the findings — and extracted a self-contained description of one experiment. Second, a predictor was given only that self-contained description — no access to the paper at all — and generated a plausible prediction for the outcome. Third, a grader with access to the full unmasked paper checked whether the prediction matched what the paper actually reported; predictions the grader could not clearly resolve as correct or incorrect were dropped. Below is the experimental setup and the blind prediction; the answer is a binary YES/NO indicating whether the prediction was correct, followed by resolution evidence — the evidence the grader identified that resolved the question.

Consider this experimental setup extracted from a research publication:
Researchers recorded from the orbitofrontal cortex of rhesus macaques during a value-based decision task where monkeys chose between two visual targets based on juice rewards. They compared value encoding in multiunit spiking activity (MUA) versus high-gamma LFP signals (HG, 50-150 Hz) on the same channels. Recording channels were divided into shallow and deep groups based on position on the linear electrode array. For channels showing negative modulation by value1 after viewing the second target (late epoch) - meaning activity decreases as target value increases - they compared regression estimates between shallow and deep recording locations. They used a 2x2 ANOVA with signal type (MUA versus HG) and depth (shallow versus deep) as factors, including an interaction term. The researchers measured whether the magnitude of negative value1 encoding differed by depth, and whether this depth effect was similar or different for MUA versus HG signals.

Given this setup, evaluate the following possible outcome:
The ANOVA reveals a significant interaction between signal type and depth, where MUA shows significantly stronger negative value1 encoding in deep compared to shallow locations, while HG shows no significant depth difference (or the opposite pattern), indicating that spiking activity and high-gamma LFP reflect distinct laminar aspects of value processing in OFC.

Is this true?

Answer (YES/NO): NO